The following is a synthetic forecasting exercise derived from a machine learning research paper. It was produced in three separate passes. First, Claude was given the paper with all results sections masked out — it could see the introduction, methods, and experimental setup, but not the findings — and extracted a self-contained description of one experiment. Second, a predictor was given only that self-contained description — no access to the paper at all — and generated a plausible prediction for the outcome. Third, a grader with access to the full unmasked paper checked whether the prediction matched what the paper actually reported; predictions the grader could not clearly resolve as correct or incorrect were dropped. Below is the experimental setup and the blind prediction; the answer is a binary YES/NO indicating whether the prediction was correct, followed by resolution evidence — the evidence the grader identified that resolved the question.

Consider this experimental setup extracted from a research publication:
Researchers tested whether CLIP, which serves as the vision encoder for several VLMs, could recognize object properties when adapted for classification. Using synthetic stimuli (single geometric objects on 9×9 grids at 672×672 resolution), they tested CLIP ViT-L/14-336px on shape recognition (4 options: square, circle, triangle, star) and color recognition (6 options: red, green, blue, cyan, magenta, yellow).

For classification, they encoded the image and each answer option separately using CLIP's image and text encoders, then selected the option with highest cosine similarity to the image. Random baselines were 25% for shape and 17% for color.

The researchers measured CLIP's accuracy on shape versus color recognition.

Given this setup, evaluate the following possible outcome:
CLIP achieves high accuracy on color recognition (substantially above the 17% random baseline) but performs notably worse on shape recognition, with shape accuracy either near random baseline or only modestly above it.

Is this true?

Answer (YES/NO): NO